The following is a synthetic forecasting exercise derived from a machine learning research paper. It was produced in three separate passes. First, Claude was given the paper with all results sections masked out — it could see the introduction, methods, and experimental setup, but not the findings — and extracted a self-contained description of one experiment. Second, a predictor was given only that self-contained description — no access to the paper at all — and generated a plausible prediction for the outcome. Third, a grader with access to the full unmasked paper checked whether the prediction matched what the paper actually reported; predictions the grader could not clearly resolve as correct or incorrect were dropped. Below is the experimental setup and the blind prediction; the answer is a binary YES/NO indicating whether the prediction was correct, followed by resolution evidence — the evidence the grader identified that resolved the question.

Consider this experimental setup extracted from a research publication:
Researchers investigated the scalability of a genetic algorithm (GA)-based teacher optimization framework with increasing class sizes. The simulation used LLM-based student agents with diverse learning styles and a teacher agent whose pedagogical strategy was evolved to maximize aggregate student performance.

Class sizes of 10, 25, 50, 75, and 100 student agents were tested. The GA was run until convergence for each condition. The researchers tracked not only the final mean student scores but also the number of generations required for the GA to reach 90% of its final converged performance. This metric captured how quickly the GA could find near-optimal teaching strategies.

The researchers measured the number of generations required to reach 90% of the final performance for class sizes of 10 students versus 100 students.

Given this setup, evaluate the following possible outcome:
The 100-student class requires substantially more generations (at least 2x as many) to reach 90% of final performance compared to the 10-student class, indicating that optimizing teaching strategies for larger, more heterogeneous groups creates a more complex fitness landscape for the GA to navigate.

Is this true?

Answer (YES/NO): YES